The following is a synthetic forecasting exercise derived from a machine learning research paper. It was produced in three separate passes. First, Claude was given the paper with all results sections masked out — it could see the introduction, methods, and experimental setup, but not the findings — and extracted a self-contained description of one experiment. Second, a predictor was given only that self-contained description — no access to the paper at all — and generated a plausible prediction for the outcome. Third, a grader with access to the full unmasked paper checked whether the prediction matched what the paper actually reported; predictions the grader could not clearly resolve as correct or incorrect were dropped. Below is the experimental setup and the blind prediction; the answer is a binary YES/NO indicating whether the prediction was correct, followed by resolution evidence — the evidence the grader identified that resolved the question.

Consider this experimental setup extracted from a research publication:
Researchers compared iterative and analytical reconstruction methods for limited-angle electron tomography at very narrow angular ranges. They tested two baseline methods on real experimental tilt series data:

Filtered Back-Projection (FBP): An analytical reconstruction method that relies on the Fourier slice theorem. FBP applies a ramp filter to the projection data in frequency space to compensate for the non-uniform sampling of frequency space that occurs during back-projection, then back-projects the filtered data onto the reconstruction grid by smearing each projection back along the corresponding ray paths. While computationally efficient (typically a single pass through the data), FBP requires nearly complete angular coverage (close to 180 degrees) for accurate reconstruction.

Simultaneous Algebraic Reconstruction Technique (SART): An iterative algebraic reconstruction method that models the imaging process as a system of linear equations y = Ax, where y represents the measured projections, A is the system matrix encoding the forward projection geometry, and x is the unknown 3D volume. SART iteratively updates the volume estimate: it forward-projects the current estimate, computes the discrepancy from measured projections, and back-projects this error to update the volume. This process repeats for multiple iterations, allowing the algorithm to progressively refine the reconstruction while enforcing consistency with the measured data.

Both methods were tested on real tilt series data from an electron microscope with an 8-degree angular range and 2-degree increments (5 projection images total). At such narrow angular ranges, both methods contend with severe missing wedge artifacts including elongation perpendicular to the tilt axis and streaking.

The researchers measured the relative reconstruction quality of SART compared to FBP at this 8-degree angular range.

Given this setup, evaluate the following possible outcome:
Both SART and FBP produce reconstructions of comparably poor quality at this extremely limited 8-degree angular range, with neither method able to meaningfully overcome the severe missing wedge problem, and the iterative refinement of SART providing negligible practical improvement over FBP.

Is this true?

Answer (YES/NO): YES